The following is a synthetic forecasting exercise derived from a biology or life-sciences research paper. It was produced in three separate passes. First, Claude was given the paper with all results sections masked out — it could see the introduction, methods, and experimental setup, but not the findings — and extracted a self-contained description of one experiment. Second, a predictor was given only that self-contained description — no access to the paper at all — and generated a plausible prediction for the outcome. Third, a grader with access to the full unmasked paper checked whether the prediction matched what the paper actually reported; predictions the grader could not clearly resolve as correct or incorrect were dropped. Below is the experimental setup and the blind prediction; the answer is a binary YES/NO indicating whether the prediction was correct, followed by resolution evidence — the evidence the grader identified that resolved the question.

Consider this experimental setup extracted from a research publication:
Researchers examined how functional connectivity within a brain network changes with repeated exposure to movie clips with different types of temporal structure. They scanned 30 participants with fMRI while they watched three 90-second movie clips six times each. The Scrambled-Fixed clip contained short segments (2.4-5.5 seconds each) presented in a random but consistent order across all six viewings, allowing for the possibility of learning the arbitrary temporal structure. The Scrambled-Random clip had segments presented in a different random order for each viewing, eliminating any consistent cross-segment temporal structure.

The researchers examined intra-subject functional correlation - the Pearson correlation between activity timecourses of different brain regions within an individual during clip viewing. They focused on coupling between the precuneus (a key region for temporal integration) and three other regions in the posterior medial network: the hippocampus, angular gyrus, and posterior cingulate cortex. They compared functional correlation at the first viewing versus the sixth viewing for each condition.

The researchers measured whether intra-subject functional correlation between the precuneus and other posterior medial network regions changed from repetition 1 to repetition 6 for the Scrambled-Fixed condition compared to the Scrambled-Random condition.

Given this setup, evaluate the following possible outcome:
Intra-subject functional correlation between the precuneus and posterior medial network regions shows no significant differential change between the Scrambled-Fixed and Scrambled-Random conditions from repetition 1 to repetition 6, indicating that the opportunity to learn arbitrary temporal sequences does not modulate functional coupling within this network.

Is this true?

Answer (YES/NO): NO